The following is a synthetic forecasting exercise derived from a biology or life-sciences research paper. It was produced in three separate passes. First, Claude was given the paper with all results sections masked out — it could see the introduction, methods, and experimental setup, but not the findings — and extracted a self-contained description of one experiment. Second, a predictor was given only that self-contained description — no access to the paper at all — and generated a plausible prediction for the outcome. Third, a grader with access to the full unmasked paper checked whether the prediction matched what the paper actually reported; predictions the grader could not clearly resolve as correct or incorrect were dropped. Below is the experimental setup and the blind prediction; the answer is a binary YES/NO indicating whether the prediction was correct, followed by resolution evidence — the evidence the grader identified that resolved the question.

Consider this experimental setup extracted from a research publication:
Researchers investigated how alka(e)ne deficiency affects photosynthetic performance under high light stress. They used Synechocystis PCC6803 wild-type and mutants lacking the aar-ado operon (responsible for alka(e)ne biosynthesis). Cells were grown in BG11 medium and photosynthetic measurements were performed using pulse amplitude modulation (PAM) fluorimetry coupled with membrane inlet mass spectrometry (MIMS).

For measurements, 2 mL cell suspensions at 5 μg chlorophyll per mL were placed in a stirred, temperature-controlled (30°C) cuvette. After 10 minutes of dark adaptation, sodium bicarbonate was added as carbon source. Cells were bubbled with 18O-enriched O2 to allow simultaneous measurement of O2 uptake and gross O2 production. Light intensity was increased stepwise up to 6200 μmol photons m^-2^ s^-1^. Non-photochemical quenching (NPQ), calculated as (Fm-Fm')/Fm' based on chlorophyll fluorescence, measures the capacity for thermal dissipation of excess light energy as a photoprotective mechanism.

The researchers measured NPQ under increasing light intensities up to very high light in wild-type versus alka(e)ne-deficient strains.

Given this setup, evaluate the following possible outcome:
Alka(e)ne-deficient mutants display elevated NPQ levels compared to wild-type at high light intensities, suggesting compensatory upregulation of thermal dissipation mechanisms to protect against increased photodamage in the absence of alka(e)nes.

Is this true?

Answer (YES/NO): YES